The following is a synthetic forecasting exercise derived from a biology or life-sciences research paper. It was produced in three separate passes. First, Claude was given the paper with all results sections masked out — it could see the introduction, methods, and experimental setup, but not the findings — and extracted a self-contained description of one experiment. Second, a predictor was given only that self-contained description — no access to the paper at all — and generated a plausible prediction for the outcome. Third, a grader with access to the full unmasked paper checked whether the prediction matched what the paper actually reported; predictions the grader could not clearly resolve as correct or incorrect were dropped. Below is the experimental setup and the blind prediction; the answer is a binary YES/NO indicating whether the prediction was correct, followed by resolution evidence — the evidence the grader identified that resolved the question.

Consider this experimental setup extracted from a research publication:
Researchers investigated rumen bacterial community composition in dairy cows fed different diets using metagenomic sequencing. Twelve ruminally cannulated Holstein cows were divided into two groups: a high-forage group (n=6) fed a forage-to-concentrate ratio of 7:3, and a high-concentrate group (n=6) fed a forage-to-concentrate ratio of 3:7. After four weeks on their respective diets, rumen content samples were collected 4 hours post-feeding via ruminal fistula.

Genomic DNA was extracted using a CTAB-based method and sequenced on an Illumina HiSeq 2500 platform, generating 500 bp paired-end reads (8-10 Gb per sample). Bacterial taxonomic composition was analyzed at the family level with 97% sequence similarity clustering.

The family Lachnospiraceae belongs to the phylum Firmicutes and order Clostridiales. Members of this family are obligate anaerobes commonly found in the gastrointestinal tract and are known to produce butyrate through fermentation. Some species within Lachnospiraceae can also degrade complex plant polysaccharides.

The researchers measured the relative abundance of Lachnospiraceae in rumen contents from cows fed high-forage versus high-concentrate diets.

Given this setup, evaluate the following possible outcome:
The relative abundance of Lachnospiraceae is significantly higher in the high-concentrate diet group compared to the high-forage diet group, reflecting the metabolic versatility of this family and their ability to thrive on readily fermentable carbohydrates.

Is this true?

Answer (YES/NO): NO